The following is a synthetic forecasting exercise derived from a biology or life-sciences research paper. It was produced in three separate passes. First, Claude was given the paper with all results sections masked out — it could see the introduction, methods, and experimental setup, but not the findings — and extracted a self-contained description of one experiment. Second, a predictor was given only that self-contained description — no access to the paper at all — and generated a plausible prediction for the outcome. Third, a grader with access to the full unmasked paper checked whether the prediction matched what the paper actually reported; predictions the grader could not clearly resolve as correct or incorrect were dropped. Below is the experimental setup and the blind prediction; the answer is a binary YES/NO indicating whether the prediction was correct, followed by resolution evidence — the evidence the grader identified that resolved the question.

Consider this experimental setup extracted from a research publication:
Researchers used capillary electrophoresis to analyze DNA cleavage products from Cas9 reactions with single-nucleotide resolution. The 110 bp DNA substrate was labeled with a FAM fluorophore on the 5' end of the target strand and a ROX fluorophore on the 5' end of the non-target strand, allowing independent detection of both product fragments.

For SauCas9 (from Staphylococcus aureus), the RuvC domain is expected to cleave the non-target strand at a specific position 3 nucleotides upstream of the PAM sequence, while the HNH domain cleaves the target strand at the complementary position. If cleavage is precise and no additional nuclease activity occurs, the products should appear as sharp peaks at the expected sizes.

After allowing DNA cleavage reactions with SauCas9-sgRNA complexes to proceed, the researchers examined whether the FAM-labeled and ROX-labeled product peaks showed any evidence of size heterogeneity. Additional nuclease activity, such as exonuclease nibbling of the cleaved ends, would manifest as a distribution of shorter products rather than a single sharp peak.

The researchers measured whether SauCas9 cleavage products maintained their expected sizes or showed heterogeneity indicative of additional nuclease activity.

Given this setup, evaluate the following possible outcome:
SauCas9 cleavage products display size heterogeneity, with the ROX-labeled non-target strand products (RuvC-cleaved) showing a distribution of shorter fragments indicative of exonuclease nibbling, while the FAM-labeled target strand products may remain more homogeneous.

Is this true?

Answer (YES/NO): NO